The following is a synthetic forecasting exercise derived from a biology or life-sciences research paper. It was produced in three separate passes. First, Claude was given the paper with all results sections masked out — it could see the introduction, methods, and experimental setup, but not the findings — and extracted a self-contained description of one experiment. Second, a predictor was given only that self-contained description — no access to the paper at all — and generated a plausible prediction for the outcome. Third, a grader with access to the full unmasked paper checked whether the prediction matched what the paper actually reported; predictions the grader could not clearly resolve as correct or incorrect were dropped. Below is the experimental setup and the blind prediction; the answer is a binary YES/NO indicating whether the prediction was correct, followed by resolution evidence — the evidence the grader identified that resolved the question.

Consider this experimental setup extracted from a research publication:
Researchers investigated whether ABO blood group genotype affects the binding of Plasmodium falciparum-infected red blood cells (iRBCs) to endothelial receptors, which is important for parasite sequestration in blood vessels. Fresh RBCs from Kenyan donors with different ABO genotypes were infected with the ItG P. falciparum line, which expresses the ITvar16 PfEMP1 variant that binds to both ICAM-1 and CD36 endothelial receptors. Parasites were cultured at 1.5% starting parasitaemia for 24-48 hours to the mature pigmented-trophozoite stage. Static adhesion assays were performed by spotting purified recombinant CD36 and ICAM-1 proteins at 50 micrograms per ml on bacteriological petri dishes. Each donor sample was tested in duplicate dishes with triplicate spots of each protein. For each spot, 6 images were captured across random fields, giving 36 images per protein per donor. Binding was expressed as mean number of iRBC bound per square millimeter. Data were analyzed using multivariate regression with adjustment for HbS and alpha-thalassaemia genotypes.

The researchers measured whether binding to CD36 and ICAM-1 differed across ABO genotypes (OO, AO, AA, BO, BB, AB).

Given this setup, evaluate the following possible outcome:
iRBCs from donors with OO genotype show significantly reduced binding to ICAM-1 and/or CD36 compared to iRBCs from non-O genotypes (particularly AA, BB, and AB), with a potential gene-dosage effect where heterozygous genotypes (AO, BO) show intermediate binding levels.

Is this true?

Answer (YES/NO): NO